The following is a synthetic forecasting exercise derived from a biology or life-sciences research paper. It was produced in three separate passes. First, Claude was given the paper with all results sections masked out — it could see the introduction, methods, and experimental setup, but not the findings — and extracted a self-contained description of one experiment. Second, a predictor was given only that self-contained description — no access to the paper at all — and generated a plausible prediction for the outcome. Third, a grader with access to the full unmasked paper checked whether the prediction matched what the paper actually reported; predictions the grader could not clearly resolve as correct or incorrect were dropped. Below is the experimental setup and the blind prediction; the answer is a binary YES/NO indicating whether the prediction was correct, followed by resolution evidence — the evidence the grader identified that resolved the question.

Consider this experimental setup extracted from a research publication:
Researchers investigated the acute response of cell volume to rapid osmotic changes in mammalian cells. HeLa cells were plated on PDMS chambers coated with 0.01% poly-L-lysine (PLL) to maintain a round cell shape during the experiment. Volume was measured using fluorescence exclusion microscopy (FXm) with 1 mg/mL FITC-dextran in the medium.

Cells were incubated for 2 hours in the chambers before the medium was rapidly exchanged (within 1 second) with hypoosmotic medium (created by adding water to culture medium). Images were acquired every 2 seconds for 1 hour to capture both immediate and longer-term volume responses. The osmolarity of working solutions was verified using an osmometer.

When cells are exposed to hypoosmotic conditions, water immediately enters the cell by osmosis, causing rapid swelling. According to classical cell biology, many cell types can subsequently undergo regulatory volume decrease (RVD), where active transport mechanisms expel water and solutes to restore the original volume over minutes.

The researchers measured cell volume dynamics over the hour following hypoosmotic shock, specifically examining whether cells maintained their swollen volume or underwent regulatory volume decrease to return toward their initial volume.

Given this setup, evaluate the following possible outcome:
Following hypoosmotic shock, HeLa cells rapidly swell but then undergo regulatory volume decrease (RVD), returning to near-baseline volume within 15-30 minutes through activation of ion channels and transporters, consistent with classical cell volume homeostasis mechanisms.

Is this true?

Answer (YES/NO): NO